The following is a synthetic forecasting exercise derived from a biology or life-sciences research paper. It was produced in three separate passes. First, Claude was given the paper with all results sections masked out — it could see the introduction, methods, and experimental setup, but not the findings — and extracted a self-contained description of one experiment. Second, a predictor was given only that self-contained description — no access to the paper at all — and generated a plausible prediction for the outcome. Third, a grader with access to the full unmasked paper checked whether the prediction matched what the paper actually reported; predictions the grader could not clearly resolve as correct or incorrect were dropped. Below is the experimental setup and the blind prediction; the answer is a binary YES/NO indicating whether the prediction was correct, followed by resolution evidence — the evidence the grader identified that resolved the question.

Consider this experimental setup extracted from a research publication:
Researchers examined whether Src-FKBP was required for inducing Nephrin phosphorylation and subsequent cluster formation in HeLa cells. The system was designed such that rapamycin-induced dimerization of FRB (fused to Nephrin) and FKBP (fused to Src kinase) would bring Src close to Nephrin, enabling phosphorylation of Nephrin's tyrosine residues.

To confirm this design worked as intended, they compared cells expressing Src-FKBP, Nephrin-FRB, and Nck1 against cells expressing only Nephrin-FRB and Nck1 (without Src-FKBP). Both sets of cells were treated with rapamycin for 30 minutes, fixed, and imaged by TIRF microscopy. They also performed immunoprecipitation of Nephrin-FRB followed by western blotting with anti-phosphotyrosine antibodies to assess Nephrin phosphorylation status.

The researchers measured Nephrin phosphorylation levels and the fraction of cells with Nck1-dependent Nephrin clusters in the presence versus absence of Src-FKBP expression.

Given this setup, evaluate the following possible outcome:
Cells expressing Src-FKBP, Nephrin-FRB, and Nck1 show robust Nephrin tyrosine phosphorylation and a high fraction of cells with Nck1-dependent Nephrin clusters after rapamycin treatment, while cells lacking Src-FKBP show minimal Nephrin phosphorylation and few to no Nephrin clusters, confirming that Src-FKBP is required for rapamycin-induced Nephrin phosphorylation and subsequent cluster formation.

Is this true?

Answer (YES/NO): YES